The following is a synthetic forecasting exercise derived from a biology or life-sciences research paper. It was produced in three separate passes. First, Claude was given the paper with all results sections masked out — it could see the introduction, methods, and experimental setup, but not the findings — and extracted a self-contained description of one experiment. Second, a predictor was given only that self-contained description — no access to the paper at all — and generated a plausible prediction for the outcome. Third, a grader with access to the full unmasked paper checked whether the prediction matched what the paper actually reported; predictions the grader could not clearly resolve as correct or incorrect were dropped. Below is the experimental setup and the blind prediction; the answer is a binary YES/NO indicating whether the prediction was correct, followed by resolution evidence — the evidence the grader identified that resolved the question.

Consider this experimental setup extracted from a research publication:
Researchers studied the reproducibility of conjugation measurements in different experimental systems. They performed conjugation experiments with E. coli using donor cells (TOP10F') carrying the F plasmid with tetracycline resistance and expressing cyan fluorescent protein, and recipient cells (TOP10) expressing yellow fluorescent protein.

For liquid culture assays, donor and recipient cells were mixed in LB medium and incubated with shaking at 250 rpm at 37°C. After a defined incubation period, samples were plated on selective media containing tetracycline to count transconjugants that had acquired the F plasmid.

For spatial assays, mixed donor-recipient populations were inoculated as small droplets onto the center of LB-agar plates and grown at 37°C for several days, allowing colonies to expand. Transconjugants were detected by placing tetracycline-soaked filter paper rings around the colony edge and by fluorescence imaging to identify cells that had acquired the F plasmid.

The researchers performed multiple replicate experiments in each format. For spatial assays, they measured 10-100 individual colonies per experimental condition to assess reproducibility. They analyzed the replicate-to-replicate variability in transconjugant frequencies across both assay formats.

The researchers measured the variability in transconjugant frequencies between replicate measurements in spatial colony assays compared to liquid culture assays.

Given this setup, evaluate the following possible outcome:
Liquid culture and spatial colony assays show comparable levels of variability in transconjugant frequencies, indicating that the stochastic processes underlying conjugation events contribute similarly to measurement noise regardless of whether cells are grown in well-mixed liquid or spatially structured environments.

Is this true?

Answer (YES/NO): NO